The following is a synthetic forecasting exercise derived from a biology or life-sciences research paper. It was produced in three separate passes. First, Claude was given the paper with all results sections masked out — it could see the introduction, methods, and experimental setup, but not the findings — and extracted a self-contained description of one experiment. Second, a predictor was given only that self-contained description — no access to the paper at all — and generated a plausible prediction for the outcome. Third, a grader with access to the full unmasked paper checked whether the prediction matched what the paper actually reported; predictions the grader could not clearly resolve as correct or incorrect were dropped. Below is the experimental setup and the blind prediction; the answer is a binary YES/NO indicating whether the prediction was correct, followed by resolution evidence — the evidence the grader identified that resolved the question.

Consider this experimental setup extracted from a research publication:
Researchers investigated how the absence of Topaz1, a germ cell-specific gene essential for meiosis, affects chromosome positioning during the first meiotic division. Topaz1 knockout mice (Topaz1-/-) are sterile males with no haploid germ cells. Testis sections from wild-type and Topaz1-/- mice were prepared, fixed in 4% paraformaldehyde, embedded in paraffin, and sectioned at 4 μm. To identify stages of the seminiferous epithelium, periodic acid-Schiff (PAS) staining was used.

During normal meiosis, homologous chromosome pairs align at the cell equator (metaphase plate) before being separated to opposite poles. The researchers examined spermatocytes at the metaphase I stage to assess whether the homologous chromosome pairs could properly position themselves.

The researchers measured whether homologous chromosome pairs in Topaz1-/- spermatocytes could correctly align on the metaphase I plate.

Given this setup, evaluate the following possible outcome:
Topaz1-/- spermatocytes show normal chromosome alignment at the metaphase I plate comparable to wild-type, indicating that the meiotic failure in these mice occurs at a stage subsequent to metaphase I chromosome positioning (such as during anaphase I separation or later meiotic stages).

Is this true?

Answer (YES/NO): NO